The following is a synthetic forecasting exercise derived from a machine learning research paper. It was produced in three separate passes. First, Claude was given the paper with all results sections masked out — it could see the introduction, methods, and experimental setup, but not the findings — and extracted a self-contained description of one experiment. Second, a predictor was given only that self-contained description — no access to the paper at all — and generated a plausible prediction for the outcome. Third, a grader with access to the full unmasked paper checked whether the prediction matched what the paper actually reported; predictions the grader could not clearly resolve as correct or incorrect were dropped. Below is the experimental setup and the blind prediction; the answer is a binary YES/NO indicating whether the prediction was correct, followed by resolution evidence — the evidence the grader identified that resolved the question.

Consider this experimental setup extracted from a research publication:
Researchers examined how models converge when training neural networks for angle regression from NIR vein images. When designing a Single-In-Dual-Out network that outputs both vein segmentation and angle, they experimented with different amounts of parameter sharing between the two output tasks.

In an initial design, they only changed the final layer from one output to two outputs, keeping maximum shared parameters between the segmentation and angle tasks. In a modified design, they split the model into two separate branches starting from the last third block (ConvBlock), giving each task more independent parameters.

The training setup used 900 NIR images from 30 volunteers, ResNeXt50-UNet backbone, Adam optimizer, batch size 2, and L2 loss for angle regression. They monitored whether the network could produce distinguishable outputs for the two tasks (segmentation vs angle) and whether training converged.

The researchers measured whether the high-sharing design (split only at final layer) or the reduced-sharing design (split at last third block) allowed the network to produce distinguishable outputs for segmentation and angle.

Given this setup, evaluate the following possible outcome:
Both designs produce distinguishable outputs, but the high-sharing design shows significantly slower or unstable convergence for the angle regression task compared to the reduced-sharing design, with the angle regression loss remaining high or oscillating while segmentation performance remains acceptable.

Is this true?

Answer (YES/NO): NO